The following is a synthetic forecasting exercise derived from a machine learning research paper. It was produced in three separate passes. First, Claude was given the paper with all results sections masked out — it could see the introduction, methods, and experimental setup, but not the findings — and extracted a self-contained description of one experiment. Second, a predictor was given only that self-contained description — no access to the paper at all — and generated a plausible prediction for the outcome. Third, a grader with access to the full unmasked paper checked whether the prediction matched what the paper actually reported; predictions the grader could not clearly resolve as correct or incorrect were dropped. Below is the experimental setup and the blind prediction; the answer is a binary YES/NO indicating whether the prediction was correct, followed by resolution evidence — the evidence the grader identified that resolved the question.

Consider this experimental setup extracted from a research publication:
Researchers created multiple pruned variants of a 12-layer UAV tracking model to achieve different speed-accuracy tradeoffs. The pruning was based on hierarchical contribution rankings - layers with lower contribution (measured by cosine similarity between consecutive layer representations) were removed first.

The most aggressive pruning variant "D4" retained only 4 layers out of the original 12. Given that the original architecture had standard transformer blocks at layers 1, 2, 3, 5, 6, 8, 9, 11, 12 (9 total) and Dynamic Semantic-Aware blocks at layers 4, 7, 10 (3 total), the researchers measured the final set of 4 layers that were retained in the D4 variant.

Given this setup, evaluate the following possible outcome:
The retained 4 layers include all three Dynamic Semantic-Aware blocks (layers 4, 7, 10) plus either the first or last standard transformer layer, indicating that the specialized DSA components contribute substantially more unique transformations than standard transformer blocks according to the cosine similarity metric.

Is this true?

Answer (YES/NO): NO